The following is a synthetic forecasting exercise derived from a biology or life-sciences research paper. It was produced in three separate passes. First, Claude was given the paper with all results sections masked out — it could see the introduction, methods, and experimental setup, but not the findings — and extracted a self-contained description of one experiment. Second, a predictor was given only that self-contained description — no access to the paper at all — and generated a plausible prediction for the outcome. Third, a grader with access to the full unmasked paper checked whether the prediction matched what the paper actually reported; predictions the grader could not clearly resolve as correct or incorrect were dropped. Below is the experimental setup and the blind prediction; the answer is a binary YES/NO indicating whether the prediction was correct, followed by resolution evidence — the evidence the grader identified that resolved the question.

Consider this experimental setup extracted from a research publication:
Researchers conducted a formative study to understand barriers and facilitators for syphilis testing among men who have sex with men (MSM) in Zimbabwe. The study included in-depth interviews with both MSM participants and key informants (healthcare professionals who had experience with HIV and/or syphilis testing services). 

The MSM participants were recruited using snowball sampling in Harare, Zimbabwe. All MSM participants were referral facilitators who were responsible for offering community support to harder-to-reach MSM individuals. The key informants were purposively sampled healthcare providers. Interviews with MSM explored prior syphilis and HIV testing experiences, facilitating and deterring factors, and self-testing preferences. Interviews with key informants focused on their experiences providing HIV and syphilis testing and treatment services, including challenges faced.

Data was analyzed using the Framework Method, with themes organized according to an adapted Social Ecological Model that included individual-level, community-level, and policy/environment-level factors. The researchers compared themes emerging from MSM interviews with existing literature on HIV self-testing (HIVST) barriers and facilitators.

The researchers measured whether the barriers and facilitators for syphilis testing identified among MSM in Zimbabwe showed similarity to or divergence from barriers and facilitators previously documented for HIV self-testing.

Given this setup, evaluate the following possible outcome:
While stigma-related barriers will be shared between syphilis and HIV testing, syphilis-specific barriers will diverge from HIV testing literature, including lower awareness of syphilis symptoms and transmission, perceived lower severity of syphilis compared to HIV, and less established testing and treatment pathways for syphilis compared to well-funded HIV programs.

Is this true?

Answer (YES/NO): NO